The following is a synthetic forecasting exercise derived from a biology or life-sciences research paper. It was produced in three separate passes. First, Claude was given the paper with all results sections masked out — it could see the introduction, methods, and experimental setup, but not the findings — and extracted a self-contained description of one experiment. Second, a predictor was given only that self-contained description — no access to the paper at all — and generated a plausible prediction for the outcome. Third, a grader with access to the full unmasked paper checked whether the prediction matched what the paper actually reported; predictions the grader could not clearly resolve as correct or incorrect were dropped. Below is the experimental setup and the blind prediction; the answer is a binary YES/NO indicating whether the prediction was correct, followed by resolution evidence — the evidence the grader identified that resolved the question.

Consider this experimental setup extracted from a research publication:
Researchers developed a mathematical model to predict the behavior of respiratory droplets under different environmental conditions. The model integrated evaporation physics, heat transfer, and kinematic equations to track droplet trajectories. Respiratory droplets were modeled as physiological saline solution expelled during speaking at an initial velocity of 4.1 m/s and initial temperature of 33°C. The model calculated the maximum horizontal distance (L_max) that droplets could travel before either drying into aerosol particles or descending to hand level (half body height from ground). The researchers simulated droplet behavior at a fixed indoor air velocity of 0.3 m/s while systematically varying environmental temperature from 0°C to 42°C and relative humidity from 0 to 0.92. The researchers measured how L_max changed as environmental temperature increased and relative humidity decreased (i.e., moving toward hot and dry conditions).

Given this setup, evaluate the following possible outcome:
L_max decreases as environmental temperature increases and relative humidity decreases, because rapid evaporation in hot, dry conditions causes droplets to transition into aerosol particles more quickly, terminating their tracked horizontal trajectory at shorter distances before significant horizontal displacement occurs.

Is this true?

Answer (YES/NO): YES